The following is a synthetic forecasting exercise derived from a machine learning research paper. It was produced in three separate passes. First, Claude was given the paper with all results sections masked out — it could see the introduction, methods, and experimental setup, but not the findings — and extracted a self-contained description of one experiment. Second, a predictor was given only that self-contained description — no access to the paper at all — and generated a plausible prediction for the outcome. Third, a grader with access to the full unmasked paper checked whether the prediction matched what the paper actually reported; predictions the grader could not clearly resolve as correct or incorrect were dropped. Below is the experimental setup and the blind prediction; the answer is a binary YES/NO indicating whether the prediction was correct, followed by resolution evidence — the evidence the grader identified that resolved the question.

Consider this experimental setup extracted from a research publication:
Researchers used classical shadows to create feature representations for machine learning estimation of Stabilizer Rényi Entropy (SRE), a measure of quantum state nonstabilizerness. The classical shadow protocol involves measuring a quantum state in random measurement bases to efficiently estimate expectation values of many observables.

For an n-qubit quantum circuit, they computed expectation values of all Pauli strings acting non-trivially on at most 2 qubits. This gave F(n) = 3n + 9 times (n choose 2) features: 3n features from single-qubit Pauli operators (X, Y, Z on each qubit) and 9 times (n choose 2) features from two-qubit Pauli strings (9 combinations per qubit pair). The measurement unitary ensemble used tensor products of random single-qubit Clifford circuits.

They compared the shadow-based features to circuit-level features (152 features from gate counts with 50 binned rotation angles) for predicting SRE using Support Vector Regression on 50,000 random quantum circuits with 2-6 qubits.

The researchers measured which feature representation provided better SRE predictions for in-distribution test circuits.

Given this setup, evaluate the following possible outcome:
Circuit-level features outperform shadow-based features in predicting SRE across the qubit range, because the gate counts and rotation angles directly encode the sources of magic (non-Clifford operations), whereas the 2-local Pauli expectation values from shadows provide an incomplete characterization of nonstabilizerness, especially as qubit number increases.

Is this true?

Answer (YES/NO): YES